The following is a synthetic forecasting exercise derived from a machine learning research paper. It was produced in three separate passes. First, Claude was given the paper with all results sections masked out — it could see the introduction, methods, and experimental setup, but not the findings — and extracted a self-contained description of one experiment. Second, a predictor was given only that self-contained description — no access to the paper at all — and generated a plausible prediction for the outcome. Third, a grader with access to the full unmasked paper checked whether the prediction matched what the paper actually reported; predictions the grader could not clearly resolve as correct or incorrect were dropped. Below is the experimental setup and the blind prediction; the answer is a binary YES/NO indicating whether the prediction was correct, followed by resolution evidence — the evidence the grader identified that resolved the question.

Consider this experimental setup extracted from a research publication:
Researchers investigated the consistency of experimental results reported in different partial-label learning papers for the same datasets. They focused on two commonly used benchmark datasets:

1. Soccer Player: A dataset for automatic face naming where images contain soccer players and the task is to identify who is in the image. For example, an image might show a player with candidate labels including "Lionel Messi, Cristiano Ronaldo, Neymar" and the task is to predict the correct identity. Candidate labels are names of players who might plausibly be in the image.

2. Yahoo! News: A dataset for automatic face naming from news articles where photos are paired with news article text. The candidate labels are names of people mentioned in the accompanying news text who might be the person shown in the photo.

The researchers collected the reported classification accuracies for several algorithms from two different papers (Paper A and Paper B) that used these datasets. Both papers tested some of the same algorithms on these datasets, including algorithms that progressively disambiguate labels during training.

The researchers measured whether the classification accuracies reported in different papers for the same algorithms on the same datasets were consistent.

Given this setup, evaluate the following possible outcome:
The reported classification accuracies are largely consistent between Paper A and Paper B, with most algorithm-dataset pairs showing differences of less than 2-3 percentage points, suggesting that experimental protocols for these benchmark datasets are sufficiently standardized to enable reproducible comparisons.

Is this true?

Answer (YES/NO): NO